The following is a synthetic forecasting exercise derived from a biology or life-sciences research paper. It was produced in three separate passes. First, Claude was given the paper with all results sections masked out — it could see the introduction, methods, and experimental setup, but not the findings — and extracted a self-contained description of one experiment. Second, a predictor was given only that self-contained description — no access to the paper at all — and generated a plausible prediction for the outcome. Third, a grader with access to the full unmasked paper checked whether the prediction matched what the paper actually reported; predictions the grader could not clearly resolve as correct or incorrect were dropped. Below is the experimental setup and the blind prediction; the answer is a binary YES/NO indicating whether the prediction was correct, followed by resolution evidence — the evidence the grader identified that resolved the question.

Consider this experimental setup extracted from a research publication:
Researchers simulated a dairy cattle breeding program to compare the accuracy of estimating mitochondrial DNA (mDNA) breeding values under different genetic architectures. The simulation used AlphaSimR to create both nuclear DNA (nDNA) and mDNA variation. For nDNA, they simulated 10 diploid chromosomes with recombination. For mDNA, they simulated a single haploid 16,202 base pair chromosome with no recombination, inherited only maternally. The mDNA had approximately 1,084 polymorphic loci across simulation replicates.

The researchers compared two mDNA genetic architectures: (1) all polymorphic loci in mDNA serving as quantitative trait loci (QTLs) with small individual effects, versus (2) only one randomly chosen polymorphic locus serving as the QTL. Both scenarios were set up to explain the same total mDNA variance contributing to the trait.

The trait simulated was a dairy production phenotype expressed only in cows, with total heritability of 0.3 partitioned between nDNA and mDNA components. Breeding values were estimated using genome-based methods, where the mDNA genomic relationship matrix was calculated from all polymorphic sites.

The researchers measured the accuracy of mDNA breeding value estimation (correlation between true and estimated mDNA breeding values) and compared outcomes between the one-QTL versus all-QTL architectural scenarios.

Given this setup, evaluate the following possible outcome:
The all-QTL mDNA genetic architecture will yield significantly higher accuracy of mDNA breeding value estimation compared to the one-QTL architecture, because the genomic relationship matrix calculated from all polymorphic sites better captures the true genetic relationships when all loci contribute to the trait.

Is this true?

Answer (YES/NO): NO